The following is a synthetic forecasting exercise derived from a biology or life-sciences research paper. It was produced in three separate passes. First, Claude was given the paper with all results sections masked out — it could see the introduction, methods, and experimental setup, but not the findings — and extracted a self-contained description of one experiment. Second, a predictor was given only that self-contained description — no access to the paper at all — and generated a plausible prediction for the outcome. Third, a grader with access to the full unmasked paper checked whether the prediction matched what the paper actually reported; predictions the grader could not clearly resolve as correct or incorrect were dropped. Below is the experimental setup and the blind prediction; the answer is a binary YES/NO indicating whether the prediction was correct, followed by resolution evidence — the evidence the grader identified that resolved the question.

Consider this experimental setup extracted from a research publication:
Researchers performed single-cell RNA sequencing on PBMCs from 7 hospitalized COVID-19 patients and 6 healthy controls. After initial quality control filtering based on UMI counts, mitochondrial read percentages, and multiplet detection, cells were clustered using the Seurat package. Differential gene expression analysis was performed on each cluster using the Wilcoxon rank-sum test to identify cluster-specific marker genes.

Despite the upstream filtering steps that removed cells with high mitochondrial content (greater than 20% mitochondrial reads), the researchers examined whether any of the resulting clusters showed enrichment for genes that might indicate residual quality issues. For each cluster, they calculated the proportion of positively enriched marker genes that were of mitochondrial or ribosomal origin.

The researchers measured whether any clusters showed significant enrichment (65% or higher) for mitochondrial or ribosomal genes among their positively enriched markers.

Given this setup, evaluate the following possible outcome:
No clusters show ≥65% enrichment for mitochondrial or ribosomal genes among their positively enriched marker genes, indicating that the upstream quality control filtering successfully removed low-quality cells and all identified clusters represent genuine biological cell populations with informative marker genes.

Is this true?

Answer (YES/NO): NO